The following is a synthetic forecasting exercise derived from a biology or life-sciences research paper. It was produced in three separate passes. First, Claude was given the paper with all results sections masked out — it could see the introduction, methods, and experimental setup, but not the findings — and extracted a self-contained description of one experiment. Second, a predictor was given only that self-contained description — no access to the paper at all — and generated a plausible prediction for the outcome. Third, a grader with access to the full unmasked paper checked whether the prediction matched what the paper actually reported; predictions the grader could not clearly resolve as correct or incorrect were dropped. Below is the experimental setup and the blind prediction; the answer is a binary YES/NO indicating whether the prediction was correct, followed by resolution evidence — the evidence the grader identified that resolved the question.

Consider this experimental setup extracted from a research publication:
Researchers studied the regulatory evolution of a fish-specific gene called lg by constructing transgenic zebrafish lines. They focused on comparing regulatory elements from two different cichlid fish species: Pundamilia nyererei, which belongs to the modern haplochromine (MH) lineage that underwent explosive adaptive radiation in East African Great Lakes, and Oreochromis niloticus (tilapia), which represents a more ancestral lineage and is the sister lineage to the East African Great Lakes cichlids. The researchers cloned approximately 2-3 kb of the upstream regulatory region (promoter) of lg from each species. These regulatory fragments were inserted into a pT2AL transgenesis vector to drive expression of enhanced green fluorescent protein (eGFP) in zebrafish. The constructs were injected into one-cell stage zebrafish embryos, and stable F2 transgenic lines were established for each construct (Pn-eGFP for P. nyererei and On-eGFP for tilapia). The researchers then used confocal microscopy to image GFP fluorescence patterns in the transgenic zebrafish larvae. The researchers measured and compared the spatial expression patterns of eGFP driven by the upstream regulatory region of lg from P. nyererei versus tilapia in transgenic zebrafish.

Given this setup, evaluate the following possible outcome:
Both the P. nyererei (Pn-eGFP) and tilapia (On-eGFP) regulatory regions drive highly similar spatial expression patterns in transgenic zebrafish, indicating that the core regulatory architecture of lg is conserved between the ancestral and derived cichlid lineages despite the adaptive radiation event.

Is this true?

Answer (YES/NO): NO